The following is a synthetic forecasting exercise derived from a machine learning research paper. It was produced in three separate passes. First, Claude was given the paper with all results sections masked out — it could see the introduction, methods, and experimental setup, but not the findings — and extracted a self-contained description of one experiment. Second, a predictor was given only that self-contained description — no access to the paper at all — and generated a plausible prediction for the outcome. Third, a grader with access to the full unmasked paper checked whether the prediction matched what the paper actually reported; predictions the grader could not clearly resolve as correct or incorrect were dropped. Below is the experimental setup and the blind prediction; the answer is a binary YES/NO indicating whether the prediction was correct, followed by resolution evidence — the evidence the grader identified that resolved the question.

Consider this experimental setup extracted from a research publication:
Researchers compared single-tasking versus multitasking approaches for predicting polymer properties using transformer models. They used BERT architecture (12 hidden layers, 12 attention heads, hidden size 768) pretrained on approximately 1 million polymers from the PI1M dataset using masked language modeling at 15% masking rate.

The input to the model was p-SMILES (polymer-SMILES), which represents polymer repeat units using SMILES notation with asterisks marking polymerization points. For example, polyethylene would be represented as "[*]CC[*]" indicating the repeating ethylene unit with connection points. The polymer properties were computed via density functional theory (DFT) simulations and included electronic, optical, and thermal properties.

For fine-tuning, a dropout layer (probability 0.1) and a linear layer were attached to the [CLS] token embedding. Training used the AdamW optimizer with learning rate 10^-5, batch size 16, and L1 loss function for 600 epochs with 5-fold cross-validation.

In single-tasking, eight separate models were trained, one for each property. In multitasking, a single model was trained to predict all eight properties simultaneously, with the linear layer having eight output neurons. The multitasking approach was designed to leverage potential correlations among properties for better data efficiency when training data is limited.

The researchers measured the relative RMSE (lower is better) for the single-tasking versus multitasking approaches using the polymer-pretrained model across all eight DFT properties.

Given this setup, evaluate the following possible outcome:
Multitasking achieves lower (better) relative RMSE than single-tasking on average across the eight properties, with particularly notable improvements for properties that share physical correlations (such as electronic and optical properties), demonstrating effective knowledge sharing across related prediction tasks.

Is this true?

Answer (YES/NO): YES